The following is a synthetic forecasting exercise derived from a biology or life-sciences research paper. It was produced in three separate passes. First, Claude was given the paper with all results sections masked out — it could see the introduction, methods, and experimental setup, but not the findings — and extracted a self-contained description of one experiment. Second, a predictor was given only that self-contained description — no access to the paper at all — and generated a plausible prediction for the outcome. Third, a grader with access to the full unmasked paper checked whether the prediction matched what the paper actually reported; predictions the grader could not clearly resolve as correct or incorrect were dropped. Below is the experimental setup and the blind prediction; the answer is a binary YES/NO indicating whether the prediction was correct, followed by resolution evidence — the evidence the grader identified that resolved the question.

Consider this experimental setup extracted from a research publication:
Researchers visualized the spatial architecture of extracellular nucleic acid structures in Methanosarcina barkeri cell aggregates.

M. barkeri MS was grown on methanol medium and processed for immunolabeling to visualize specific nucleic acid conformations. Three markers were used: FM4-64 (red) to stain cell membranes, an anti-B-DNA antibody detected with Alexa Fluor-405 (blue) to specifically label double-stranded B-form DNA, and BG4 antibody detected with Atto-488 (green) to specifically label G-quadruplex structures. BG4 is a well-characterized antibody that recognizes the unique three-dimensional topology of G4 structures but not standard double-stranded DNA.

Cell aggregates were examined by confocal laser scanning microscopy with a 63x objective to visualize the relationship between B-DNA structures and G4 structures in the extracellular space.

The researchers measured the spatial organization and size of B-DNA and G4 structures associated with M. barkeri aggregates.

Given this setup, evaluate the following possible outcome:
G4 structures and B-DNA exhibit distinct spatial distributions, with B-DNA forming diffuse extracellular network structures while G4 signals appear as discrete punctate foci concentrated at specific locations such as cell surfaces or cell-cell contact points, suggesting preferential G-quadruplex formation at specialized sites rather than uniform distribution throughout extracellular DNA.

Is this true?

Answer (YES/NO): NO